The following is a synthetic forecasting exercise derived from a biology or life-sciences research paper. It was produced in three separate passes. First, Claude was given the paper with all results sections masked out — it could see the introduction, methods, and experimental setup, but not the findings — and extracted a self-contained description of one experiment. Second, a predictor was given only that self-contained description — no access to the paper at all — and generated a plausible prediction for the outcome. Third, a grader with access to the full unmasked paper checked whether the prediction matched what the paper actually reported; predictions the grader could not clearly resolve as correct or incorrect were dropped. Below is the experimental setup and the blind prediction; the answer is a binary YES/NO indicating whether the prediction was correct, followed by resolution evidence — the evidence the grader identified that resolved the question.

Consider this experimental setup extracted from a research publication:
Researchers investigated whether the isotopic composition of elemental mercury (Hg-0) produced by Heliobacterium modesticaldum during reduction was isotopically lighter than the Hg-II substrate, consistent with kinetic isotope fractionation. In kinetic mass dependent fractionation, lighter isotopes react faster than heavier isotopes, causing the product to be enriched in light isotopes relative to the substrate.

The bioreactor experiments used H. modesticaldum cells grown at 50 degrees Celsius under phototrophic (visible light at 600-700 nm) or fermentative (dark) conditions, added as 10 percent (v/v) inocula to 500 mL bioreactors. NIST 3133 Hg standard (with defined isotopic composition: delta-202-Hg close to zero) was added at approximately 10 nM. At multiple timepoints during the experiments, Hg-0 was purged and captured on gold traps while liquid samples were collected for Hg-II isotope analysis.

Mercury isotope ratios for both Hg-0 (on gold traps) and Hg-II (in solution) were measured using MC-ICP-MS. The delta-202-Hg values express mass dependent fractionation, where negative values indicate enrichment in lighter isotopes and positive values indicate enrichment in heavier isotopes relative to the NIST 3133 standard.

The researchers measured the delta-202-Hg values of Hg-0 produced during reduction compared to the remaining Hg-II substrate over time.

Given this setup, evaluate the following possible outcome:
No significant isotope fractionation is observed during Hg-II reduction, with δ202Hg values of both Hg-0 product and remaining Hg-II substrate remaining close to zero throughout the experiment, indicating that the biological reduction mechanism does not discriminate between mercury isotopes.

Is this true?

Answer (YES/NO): NO